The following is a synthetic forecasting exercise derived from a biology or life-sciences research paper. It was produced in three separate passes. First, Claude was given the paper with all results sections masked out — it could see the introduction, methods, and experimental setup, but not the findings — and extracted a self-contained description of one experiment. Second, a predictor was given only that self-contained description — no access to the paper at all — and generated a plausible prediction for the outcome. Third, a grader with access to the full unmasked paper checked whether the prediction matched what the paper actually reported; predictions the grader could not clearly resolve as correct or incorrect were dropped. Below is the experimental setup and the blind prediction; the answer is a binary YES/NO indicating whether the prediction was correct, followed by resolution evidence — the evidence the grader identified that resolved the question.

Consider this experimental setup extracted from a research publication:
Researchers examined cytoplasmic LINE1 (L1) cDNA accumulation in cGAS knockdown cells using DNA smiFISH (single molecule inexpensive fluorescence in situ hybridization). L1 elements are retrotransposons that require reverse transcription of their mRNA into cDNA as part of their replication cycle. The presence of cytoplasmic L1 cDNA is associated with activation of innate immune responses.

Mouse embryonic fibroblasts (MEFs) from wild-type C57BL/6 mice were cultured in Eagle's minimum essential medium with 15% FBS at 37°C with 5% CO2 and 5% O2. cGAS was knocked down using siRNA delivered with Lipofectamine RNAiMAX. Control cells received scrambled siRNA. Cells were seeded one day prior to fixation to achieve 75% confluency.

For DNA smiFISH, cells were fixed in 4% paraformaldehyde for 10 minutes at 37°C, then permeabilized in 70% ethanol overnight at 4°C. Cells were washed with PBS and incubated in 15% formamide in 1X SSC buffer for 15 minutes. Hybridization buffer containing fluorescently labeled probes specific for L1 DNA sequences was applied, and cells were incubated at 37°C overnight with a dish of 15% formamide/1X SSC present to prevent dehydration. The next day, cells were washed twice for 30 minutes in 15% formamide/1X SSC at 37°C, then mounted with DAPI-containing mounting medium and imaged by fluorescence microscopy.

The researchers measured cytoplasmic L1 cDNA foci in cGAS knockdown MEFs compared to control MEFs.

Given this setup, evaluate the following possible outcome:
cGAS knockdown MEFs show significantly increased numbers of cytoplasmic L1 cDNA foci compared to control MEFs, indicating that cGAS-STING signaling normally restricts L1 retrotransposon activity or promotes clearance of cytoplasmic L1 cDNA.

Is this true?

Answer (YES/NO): NO